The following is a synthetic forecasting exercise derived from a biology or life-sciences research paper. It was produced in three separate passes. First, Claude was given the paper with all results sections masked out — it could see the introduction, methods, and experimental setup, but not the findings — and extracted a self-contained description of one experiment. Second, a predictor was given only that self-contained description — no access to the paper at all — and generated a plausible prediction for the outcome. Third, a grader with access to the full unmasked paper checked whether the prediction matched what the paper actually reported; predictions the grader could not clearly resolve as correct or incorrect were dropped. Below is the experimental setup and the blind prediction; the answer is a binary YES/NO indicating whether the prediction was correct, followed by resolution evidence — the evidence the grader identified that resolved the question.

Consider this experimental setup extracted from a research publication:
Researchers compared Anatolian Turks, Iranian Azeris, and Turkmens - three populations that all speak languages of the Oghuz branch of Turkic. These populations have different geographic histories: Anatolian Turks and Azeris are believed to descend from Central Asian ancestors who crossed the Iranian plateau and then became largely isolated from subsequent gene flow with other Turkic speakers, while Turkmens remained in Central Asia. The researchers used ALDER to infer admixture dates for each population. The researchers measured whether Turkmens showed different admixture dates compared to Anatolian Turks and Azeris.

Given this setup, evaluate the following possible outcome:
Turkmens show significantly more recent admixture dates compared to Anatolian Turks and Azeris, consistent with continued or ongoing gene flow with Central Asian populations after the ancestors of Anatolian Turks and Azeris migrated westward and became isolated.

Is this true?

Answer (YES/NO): YES